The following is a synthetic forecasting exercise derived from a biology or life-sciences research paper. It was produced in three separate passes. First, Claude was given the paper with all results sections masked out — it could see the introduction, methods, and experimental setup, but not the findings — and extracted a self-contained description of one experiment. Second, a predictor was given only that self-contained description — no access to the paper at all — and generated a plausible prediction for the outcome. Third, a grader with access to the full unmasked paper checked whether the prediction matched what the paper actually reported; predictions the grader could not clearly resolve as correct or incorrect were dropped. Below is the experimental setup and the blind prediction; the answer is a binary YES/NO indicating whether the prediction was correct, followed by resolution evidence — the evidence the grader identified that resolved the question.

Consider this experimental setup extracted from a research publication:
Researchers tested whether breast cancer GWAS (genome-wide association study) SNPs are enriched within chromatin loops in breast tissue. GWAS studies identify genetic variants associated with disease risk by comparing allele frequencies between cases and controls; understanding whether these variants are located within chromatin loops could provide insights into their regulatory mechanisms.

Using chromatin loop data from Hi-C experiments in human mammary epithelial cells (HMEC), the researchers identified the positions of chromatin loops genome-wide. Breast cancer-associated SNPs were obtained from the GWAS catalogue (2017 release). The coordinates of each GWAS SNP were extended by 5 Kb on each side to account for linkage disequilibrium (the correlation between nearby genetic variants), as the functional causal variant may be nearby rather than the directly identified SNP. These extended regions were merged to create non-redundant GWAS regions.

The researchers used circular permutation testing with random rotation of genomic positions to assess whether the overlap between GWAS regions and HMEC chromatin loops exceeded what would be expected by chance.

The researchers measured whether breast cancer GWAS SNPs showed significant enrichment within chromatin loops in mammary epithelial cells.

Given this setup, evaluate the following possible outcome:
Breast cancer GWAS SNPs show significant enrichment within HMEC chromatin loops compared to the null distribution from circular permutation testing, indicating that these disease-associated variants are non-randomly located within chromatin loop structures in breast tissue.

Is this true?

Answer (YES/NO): YES